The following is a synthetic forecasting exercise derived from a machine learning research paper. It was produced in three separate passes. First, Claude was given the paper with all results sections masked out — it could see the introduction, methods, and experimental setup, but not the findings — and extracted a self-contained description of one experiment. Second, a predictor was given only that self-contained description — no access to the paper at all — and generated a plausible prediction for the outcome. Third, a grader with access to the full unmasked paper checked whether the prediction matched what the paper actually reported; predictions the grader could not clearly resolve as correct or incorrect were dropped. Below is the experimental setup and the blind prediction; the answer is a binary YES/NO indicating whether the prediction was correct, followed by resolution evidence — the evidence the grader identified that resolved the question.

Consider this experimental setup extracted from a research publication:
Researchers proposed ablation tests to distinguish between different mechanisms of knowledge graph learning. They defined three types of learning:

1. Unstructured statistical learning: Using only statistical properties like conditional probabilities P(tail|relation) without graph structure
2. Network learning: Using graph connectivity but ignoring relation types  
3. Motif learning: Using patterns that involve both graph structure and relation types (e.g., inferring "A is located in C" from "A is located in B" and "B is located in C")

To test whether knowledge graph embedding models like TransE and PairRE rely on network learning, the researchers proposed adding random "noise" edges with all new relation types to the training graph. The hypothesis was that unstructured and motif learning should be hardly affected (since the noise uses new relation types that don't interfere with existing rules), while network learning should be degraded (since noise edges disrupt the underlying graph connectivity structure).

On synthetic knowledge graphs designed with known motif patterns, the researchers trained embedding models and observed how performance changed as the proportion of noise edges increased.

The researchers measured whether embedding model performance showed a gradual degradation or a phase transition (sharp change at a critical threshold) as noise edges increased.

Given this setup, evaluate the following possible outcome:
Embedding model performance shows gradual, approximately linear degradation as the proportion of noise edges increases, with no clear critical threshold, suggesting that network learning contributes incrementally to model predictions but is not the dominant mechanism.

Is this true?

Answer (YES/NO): NO